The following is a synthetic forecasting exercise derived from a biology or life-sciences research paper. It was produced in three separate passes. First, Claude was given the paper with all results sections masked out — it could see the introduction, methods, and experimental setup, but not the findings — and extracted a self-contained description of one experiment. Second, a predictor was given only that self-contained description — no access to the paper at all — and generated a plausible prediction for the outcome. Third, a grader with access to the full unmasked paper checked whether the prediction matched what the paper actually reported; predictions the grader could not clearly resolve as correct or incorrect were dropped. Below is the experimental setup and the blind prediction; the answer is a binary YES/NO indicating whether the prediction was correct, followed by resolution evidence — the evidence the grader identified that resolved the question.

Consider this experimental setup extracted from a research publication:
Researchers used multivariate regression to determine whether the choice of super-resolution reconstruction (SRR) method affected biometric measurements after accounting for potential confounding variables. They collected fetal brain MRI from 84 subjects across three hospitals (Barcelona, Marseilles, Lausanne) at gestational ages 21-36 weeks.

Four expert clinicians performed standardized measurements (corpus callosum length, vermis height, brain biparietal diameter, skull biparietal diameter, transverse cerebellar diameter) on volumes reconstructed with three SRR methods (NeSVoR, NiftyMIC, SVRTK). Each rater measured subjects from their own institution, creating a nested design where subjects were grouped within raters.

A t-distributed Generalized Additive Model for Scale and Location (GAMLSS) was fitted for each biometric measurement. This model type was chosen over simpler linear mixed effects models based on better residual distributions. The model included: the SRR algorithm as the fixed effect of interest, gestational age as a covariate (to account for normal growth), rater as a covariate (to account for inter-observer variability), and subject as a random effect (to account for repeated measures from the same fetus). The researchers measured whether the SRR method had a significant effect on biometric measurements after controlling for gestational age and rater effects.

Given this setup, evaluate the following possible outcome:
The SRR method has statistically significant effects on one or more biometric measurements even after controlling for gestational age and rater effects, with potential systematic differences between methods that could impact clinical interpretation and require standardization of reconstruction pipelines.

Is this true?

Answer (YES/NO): NO